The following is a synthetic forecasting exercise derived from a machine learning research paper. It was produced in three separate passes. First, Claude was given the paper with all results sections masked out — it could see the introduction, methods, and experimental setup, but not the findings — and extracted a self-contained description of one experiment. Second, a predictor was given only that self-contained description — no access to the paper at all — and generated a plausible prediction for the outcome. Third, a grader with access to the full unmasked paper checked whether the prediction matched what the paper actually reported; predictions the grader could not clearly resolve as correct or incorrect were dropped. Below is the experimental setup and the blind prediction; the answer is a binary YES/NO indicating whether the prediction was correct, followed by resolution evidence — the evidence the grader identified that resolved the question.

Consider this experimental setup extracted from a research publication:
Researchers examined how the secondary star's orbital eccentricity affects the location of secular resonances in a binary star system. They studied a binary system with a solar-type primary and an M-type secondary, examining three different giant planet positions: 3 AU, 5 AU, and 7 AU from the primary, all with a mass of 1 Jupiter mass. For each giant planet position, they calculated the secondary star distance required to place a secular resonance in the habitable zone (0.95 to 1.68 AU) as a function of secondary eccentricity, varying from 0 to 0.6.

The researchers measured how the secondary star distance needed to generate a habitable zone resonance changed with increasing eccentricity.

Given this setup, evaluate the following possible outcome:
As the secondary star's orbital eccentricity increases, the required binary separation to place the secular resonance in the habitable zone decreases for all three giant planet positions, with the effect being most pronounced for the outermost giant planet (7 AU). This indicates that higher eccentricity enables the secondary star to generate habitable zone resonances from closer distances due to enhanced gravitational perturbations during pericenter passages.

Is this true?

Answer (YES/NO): NO